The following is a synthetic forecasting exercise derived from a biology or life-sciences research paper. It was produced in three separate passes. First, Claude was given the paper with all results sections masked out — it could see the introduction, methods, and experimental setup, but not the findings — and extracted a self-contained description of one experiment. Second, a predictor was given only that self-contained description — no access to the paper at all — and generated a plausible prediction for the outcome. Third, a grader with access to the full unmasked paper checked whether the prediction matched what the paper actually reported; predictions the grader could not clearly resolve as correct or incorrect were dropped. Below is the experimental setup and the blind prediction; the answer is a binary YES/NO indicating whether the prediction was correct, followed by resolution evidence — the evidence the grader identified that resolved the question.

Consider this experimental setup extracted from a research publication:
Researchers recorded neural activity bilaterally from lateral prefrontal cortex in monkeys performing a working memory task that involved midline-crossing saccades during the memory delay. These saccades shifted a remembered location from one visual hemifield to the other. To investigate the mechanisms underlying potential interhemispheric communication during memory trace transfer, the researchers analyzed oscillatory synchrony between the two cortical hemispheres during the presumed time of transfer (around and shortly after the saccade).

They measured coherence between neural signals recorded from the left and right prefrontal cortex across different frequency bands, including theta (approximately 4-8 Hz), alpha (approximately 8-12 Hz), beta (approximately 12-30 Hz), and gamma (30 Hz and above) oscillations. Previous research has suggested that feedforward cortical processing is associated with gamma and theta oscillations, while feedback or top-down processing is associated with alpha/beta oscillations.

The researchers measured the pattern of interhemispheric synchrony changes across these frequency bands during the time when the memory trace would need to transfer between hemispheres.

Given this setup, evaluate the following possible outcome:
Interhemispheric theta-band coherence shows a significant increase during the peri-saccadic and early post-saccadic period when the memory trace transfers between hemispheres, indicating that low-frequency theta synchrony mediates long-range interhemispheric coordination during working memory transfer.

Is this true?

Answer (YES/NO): YES